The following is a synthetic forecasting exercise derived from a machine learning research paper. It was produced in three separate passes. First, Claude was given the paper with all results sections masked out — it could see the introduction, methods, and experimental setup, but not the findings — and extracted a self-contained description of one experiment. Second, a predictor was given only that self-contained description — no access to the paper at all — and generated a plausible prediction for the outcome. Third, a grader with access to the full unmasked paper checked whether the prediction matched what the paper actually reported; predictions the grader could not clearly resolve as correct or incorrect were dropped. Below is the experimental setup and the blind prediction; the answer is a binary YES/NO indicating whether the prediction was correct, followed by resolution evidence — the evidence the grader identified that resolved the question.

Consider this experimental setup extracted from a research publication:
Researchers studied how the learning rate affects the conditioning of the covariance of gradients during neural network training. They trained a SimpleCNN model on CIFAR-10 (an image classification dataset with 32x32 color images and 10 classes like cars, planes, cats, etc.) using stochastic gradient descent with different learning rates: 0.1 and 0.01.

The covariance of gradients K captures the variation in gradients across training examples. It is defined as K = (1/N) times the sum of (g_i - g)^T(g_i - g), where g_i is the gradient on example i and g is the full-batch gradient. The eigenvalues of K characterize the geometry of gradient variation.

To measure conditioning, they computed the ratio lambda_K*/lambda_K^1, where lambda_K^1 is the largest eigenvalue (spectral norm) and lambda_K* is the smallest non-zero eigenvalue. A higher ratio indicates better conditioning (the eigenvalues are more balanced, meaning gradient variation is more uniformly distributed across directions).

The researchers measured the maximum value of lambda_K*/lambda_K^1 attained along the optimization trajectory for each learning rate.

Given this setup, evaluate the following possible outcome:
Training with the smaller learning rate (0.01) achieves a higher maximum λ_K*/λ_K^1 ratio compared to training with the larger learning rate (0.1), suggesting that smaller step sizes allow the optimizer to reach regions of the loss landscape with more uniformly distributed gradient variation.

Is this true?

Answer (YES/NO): NO